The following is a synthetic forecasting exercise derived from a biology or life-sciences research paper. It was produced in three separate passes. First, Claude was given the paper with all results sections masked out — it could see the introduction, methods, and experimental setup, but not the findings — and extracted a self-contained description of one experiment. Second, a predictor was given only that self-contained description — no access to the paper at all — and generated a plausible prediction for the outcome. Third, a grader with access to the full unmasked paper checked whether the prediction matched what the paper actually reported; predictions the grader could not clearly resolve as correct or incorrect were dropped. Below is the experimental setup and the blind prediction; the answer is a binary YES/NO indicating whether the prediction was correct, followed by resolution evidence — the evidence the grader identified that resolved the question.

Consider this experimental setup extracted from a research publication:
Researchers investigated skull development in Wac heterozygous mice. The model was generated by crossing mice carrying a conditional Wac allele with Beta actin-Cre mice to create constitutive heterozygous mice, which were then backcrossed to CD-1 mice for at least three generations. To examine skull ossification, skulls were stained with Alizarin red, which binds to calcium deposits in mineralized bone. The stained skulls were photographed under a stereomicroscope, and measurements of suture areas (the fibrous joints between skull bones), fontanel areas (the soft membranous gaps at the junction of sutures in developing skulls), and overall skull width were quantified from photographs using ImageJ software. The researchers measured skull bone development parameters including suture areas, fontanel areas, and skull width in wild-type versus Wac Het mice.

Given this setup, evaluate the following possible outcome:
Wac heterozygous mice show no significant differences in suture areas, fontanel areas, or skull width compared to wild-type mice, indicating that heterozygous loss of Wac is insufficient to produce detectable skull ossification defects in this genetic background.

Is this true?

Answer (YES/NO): NO